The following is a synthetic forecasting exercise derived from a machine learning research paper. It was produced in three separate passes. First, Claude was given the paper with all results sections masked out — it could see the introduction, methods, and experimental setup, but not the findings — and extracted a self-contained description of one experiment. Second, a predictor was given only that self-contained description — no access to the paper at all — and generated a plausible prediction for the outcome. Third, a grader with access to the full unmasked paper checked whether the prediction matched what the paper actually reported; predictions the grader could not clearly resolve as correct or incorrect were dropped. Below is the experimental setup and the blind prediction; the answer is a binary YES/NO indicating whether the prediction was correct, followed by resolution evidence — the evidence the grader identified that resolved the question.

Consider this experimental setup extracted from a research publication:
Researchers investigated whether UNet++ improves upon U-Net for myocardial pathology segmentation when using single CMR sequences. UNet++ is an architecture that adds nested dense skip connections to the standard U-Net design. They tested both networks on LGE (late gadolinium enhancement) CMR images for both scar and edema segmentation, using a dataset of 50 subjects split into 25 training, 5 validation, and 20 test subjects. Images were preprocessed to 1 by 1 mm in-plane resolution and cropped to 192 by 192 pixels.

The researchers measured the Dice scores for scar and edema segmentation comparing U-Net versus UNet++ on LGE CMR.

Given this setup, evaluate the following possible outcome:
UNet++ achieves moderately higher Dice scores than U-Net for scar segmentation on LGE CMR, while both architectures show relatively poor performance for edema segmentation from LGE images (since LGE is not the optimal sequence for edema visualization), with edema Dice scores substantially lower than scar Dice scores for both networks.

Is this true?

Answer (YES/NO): NO